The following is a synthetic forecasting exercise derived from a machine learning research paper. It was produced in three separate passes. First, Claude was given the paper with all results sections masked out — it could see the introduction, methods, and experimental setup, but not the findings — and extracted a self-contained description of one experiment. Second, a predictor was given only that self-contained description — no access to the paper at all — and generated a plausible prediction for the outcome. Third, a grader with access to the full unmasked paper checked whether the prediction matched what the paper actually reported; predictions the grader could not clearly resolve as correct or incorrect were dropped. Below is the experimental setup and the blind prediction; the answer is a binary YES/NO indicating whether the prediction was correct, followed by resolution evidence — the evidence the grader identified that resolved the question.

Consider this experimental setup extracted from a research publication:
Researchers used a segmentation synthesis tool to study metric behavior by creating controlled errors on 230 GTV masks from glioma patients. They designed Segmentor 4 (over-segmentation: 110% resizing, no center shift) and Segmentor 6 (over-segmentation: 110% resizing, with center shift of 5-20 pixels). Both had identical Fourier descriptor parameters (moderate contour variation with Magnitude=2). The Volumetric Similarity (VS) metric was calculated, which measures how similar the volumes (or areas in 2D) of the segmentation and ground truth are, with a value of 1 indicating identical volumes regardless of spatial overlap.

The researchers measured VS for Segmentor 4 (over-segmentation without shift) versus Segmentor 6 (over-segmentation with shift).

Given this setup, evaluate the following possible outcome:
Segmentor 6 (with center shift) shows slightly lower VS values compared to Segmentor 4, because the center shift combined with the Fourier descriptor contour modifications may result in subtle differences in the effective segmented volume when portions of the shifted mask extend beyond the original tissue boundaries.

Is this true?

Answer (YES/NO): NO